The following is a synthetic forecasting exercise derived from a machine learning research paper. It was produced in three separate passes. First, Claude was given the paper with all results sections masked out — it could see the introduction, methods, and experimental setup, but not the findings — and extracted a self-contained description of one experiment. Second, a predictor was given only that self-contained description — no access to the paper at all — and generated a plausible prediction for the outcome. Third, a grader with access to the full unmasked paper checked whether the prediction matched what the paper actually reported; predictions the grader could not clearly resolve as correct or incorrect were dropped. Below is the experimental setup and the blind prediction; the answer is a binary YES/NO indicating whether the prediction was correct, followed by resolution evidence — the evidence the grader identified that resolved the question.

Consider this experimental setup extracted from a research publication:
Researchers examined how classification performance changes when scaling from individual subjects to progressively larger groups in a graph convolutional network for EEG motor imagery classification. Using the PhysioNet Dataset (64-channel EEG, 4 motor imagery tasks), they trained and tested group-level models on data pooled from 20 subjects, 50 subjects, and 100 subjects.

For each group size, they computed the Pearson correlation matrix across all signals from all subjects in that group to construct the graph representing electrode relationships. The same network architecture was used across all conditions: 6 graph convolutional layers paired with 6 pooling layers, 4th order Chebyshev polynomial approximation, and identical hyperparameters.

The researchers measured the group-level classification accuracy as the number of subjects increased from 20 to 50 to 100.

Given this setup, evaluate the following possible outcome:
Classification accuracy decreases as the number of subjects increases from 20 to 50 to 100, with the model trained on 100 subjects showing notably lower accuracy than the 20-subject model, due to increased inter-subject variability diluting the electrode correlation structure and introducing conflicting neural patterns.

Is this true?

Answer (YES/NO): NO